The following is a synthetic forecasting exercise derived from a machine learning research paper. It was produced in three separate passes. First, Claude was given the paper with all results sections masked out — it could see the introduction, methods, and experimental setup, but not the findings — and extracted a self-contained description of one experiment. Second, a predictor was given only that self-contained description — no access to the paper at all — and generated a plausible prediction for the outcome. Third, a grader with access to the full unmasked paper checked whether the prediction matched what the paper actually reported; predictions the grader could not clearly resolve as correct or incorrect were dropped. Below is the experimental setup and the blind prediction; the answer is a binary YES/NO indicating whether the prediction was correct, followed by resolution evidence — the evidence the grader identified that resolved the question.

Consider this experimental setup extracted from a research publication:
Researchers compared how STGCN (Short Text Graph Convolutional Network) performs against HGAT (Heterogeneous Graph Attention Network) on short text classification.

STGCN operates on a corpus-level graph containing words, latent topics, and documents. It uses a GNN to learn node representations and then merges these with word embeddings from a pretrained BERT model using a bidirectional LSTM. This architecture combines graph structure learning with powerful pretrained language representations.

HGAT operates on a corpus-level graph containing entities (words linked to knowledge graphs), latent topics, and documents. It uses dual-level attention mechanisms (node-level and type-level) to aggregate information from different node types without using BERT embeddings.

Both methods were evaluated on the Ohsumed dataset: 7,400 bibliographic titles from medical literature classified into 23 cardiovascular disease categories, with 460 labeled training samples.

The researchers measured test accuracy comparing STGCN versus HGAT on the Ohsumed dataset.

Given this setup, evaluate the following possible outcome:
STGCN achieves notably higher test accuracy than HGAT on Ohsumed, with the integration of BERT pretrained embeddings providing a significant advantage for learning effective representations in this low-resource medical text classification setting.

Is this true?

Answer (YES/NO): NO